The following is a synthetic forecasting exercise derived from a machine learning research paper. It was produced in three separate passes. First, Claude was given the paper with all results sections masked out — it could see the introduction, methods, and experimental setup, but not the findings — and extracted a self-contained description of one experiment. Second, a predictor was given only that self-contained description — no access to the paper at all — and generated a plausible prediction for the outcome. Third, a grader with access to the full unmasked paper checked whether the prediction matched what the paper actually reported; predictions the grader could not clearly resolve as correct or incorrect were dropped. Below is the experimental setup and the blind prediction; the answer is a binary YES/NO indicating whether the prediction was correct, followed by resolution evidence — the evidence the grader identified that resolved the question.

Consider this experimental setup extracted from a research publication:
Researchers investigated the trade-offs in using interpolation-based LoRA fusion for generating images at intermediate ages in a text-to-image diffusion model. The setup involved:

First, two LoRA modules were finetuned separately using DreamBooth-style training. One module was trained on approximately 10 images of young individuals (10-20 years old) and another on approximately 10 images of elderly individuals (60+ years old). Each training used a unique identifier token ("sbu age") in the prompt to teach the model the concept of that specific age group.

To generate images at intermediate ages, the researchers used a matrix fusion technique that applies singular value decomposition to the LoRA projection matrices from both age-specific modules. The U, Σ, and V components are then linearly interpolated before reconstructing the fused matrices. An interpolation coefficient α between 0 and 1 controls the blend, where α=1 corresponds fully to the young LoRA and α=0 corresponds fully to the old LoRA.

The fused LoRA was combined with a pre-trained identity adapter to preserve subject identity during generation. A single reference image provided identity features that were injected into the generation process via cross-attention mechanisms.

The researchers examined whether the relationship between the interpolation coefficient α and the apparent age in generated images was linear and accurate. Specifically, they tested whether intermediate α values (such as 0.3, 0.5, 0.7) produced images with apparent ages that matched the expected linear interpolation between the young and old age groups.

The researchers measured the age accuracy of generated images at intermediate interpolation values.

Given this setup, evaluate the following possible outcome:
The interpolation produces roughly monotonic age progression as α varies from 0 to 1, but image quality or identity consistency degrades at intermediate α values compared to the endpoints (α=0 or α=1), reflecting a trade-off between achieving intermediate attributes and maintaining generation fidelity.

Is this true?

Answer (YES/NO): NO